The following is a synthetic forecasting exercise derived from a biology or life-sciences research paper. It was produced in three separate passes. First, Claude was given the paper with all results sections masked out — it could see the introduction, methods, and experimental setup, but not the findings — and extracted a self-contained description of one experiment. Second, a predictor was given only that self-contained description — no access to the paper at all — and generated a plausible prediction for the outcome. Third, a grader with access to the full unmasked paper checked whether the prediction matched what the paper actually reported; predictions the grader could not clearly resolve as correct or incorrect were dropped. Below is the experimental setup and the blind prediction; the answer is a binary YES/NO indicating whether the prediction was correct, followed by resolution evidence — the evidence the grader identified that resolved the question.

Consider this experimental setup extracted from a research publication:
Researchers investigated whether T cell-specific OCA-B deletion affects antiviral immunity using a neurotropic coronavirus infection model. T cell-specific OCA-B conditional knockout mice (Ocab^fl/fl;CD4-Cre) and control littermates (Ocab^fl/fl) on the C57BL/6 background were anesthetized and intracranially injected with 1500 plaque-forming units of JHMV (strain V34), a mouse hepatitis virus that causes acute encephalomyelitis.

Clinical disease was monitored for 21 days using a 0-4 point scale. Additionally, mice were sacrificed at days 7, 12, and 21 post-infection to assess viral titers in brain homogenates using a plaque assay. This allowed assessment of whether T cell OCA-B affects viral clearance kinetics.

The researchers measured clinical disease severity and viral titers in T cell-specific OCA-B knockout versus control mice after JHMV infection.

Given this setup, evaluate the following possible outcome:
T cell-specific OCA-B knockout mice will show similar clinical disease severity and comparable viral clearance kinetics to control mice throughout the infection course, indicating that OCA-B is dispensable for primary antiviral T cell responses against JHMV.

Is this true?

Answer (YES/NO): YES